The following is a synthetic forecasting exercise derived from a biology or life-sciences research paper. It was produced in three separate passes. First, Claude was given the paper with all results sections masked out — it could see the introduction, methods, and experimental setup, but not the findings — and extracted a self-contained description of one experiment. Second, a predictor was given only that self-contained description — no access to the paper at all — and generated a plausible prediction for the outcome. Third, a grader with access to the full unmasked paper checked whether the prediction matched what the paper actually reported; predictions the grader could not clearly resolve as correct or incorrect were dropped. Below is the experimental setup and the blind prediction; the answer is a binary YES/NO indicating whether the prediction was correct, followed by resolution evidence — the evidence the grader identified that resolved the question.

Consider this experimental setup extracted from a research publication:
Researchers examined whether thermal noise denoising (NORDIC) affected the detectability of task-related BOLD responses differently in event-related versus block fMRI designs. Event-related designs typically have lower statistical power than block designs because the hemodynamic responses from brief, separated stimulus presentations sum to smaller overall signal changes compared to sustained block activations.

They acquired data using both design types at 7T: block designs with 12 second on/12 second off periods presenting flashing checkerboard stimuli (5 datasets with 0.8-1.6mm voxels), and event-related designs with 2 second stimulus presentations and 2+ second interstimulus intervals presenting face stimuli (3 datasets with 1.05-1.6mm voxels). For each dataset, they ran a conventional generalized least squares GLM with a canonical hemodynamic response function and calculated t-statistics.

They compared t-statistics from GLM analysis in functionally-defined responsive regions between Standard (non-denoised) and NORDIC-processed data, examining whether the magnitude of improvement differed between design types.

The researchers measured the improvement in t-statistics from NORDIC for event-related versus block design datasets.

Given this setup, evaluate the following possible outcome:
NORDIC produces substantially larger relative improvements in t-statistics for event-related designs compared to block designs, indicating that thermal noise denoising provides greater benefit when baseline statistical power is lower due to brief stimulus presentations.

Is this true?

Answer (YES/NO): NO